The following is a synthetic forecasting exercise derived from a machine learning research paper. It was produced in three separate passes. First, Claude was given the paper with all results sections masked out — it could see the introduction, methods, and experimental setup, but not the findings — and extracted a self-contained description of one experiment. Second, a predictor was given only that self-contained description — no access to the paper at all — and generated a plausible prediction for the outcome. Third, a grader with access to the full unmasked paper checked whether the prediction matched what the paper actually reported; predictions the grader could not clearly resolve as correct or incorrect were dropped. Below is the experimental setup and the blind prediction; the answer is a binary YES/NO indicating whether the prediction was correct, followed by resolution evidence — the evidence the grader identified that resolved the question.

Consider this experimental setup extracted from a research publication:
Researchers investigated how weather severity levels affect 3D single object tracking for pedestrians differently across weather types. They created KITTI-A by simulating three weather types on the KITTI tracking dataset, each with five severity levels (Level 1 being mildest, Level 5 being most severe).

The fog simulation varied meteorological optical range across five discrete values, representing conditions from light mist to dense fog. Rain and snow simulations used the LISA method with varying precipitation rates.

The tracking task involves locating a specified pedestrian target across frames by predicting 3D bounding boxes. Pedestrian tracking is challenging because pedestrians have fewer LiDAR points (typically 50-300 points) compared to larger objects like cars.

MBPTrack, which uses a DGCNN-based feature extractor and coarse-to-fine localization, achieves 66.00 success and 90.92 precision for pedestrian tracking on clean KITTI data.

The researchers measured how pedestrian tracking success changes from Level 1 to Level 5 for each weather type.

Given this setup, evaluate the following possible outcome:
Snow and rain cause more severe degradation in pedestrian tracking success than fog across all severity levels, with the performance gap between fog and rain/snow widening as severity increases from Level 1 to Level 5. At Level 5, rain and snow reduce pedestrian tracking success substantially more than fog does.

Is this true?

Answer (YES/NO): NO